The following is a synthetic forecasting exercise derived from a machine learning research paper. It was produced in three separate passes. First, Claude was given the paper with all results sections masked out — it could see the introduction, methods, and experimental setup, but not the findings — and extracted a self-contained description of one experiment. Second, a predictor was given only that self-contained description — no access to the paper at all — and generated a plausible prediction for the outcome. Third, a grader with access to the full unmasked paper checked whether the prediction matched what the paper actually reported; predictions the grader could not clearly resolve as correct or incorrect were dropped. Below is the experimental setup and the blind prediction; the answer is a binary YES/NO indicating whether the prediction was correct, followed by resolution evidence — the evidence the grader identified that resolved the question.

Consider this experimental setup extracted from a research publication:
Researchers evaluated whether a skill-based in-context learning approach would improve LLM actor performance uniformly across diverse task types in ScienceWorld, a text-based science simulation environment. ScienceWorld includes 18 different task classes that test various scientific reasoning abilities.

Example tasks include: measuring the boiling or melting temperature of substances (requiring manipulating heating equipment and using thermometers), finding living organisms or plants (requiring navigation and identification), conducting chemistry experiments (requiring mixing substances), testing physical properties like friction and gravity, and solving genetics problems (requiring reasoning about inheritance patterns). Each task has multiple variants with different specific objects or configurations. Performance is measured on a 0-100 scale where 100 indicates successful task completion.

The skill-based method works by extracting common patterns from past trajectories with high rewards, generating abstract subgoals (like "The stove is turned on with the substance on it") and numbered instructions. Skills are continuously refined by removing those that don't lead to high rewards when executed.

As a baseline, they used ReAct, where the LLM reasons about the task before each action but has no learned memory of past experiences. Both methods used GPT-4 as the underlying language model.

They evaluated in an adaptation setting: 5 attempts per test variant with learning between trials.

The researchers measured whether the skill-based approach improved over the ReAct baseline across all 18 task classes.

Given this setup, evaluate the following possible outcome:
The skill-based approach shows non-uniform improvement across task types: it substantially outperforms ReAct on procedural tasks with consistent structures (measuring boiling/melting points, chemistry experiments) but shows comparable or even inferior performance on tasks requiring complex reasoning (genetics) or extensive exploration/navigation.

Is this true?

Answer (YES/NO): NO